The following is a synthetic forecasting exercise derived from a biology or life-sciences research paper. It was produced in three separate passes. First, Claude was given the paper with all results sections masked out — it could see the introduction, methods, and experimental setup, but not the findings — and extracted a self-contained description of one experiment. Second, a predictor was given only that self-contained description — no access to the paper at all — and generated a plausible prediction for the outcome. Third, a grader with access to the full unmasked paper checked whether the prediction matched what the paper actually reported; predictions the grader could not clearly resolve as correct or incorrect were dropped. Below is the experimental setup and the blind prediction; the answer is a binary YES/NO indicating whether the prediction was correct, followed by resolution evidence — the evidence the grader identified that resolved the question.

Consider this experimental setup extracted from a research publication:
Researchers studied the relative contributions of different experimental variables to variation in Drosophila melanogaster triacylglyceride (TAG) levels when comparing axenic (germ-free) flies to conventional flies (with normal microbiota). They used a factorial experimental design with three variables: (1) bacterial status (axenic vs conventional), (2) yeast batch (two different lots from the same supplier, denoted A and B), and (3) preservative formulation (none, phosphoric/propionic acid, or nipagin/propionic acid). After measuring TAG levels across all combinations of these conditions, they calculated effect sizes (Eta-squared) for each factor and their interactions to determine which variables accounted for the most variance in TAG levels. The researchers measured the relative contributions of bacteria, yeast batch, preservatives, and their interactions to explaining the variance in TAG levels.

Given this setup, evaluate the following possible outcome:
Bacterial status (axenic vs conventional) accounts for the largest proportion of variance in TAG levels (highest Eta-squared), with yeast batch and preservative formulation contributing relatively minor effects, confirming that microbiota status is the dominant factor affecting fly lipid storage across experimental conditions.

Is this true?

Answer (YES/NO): NO